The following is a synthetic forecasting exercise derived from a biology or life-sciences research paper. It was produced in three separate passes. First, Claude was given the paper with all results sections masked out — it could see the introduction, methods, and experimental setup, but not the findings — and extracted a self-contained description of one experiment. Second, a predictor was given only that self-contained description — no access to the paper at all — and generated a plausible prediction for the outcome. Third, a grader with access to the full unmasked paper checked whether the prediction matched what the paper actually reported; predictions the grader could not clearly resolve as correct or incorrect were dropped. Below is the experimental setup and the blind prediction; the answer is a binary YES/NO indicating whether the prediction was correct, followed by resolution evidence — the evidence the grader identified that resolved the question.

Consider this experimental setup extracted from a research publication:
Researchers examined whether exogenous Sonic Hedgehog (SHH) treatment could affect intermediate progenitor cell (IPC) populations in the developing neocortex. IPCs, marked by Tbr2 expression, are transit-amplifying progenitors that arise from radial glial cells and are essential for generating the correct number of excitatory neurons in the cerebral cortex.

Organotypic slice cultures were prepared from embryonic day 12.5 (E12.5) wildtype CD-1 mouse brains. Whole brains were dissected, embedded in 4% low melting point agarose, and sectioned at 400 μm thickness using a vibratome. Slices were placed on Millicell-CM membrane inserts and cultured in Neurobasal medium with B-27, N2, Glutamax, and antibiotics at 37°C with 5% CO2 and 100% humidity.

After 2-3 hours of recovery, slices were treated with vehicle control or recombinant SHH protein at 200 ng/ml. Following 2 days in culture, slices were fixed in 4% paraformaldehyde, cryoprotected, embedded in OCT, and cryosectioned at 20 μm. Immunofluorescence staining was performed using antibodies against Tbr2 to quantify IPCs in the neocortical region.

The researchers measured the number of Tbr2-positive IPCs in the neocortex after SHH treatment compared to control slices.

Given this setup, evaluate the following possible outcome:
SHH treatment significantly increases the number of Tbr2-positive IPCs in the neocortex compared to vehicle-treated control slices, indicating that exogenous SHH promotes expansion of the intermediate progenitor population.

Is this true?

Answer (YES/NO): NO